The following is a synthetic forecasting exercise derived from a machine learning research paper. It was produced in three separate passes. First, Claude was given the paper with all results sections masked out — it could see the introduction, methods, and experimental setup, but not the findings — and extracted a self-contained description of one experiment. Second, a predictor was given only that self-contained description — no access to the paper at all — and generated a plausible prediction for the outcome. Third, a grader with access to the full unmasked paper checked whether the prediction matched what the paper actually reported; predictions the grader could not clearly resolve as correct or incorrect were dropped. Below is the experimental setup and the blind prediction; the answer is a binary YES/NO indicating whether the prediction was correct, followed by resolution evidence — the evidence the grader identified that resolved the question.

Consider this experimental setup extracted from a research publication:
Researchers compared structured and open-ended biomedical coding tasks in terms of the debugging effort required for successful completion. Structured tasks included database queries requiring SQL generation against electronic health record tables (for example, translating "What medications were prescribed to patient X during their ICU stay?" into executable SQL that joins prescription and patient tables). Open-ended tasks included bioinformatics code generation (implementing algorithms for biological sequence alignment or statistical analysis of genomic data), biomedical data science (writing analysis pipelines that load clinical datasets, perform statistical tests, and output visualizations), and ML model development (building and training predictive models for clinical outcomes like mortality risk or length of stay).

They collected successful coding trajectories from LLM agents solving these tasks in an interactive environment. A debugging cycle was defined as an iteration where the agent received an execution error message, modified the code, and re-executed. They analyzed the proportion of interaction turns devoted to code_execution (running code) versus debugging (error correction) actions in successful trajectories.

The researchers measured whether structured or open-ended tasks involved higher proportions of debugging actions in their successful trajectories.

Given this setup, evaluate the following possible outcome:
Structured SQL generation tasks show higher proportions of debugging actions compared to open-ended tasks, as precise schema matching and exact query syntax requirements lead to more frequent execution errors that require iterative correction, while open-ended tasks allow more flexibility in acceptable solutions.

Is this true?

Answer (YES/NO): NO